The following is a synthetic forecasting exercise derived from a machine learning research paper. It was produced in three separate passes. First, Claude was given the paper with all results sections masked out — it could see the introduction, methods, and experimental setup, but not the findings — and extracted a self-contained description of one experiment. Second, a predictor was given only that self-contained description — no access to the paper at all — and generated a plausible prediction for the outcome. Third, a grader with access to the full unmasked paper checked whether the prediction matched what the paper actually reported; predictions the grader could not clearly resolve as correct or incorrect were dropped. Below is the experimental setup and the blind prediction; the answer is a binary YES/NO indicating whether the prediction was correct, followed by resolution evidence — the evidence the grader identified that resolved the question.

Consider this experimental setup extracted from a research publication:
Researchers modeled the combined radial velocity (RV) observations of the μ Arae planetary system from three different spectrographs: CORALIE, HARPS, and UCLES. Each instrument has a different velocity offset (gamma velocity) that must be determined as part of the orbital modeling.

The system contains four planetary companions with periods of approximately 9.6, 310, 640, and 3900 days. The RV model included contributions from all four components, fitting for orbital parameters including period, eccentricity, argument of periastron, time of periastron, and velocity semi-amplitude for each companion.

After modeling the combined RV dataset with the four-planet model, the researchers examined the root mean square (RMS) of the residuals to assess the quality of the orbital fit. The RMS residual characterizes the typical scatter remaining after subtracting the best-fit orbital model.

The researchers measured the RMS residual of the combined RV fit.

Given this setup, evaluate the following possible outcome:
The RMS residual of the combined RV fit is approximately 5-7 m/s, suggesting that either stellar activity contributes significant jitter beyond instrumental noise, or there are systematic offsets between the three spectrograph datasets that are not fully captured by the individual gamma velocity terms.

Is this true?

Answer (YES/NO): NO